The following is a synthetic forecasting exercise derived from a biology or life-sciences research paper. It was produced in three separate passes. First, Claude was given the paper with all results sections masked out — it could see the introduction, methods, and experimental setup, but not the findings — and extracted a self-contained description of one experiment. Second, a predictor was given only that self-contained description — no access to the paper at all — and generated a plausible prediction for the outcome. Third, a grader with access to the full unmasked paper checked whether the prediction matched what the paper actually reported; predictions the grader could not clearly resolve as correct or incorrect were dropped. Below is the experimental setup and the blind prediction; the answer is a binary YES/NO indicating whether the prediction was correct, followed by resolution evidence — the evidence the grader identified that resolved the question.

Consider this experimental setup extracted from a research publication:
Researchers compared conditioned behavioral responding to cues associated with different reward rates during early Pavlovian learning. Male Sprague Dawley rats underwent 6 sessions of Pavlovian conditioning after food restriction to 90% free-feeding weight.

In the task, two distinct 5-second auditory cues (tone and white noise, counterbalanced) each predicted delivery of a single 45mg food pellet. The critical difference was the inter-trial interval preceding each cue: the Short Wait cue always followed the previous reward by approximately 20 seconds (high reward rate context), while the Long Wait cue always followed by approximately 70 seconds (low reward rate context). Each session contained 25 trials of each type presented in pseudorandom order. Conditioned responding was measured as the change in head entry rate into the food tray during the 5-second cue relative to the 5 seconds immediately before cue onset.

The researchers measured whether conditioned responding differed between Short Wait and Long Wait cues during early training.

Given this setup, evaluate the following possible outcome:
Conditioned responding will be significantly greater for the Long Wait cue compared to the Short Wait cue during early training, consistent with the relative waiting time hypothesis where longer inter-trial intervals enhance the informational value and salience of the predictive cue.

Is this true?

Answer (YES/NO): NO